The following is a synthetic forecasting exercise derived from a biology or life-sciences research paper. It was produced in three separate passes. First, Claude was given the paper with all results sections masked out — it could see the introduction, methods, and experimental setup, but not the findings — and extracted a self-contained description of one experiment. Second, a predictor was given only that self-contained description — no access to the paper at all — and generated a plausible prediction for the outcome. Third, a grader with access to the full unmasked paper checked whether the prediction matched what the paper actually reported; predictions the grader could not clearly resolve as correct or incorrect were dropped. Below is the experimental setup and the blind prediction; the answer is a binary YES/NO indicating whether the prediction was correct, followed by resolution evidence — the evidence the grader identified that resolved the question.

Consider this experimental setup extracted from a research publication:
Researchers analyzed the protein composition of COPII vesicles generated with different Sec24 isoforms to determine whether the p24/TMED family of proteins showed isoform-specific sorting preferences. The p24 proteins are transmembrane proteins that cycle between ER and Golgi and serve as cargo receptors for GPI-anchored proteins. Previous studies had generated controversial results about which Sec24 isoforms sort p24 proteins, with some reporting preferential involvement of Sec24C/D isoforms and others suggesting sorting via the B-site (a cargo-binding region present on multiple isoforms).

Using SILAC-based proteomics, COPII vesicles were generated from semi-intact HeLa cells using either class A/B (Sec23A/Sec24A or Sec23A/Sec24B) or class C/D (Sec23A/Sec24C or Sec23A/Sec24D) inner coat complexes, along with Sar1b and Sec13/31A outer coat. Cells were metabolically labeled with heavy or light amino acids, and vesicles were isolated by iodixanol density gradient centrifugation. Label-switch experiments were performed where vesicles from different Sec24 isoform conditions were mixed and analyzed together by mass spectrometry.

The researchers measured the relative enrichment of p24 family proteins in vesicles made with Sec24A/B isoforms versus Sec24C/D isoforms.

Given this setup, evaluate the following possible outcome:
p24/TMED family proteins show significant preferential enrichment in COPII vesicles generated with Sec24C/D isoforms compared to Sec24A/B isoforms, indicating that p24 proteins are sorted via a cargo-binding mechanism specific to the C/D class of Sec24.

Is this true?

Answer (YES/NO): NO